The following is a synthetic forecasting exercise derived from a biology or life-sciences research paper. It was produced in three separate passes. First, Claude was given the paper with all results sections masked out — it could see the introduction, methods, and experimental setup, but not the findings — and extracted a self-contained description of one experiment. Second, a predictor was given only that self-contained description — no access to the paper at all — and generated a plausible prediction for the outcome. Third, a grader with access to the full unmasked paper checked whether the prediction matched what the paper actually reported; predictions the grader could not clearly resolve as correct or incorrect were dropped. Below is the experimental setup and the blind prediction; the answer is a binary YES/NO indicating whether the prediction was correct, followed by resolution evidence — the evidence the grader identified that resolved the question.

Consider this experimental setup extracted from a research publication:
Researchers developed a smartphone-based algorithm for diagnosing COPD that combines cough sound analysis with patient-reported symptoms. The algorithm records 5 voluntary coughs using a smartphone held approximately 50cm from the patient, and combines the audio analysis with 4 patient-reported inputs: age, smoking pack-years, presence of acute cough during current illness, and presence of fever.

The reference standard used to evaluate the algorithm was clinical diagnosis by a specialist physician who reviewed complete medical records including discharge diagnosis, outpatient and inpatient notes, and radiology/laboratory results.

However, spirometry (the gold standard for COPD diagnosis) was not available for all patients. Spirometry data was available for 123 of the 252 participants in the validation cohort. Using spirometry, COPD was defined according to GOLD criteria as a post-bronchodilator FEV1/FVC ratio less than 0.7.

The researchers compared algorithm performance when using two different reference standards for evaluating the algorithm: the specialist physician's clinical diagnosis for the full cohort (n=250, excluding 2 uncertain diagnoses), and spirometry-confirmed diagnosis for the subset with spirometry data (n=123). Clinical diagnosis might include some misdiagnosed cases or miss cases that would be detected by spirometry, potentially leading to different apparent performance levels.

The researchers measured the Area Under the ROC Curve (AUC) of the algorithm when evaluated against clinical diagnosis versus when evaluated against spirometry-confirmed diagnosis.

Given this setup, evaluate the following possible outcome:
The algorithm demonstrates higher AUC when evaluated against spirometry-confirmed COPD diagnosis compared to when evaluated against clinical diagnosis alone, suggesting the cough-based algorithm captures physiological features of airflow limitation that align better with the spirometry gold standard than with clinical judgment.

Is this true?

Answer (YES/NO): YES